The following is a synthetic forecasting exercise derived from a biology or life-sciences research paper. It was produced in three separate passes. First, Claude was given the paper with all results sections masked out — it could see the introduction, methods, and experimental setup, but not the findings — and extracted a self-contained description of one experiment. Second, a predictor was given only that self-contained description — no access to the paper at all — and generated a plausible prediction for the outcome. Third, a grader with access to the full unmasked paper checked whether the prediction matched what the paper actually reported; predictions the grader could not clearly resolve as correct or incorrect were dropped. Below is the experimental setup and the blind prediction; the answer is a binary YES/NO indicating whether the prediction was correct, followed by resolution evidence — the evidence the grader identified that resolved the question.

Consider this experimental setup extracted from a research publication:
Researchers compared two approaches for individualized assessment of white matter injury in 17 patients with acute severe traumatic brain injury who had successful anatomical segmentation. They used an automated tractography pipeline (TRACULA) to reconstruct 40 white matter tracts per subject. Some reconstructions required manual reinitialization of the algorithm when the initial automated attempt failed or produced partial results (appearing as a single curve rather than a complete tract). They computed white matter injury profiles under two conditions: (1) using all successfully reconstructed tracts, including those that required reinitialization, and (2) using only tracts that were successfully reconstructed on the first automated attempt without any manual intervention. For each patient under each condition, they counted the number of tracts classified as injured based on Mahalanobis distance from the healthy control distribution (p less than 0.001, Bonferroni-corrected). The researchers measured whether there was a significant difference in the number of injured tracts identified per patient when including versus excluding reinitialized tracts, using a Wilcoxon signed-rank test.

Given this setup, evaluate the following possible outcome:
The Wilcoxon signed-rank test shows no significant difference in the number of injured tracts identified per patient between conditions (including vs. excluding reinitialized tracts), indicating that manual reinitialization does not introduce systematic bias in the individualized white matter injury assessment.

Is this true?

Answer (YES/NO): YES